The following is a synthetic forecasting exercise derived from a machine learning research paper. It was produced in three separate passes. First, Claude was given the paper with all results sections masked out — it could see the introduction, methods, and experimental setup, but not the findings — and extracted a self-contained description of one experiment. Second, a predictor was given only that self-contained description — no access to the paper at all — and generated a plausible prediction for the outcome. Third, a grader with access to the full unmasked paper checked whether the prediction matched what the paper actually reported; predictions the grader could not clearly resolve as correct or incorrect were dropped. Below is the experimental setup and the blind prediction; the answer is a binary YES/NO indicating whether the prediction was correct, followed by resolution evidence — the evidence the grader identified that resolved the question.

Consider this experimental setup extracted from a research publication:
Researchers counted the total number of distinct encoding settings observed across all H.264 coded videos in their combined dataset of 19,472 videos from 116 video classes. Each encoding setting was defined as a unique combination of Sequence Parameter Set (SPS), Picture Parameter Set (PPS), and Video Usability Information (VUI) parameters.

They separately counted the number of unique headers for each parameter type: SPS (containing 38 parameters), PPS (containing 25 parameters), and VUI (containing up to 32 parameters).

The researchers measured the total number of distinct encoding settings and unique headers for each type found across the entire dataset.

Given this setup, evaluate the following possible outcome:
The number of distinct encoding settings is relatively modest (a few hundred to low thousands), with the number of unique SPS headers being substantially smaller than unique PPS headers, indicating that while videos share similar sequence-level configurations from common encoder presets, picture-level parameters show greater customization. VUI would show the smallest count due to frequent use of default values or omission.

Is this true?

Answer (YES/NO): NO